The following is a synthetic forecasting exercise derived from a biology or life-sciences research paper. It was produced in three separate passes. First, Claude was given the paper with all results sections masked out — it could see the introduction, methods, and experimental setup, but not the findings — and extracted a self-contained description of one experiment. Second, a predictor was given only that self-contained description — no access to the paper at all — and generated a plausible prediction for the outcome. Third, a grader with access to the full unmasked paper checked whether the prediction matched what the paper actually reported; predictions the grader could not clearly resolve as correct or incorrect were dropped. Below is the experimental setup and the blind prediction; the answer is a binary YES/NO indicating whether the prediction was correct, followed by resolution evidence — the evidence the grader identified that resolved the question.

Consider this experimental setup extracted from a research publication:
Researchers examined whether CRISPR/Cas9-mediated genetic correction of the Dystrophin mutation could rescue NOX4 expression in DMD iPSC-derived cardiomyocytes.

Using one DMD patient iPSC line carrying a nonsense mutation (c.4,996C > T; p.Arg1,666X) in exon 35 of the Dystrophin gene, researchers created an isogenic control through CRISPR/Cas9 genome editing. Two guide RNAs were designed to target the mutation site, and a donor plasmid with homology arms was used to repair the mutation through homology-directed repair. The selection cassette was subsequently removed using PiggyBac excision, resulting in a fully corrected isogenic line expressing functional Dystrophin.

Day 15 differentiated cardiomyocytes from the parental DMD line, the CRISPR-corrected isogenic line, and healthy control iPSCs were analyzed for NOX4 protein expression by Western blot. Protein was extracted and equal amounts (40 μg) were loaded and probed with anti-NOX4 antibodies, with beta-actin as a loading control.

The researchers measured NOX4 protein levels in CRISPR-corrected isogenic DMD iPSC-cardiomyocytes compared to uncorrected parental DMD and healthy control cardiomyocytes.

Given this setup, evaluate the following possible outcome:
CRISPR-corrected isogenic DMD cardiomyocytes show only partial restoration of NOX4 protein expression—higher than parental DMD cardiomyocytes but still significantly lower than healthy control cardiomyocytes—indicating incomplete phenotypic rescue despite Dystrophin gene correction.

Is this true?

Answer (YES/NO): NO